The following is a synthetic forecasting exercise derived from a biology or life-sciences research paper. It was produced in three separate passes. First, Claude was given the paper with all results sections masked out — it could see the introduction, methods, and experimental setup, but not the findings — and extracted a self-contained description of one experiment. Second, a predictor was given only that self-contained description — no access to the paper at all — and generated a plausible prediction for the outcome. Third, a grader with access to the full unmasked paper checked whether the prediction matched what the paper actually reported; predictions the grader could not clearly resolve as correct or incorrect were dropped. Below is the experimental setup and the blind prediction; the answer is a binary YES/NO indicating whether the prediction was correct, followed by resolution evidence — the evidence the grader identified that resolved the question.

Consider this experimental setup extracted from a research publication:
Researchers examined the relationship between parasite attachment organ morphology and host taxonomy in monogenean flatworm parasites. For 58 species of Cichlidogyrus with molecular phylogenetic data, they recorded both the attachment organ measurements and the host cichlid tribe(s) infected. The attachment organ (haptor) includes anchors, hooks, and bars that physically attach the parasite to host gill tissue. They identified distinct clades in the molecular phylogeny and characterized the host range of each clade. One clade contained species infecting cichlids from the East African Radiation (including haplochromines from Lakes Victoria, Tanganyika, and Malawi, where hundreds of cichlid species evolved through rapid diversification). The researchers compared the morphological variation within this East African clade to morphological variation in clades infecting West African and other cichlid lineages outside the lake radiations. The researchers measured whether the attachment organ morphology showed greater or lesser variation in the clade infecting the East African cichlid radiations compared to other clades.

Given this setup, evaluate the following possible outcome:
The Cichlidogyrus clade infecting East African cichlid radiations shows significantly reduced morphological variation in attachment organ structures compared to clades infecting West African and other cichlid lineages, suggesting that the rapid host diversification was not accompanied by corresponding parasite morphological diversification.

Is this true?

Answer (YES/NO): NO